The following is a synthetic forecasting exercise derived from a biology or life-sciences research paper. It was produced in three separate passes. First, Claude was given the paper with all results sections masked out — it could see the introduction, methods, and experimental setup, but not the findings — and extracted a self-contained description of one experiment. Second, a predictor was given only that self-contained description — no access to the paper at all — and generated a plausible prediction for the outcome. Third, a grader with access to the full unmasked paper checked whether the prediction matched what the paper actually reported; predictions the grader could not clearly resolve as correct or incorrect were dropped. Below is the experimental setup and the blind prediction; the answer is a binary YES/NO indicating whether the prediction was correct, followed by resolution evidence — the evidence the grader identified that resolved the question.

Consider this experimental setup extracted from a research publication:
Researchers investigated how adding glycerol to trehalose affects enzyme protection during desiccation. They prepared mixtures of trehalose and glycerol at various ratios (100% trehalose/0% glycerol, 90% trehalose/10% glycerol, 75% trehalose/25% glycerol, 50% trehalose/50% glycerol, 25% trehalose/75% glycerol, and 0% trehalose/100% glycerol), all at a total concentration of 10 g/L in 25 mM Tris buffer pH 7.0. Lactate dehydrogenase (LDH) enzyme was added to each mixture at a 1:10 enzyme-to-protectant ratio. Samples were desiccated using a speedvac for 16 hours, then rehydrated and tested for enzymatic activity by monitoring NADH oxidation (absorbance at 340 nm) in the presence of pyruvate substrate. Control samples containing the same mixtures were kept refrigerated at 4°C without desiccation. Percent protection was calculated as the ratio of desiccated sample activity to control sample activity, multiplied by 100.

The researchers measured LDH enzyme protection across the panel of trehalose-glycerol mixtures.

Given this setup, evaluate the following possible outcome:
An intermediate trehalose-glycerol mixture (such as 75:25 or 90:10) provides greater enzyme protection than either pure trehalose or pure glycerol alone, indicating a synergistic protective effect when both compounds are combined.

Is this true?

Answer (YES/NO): NO